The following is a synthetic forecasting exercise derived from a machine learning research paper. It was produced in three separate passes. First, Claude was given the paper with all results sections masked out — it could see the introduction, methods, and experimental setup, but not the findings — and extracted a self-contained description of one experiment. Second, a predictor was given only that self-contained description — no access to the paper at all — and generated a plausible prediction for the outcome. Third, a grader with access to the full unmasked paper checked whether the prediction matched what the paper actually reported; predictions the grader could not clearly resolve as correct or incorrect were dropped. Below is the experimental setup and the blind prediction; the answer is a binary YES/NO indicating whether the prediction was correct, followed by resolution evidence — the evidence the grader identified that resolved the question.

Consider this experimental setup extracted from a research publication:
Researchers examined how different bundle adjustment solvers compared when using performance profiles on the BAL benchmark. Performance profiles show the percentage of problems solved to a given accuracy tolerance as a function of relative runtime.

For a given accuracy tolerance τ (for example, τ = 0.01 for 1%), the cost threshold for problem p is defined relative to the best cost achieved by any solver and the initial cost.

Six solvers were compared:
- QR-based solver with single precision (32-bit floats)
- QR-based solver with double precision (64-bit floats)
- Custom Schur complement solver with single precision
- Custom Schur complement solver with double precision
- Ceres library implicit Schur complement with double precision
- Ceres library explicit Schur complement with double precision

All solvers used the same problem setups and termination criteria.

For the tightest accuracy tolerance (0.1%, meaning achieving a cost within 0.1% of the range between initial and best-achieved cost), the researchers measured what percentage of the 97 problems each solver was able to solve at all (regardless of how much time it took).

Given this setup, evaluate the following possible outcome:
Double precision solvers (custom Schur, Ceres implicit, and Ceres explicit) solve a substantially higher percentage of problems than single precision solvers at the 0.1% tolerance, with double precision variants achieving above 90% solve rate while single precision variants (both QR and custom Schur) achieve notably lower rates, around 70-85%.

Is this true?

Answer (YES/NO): NO